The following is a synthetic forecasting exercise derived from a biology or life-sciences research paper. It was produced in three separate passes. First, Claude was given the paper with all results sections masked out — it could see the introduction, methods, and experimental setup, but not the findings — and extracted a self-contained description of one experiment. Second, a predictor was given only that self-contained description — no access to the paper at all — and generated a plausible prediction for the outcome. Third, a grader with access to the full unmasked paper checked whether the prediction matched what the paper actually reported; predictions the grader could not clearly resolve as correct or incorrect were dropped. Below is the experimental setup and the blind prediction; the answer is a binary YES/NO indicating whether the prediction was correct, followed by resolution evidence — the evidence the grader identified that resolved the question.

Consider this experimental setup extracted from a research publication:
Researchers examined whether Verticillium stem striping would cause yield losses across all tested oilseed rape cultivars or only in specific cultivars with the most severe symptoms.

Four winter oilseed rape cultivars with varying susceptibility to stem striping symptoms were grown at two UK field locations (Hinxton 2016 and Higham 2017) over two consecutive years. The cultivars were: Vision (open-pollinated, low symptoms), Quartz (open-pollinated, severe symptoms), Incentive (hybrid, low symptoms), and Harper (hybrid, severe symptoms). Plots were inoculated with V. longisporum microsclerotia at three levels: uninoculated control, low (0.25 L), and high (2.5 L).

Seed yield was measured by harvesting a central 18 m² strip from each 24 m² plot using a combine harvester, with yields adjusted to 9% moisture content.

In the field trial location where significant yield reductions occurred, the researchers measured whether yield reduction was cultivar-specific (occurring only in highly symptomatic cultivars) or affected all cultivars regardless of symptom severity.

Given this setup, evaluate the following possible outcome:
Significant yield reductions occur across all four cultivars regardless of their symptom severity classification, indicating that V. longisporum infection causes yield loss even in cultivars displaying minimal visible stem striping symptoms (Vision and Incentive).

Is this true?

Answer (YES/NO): YES